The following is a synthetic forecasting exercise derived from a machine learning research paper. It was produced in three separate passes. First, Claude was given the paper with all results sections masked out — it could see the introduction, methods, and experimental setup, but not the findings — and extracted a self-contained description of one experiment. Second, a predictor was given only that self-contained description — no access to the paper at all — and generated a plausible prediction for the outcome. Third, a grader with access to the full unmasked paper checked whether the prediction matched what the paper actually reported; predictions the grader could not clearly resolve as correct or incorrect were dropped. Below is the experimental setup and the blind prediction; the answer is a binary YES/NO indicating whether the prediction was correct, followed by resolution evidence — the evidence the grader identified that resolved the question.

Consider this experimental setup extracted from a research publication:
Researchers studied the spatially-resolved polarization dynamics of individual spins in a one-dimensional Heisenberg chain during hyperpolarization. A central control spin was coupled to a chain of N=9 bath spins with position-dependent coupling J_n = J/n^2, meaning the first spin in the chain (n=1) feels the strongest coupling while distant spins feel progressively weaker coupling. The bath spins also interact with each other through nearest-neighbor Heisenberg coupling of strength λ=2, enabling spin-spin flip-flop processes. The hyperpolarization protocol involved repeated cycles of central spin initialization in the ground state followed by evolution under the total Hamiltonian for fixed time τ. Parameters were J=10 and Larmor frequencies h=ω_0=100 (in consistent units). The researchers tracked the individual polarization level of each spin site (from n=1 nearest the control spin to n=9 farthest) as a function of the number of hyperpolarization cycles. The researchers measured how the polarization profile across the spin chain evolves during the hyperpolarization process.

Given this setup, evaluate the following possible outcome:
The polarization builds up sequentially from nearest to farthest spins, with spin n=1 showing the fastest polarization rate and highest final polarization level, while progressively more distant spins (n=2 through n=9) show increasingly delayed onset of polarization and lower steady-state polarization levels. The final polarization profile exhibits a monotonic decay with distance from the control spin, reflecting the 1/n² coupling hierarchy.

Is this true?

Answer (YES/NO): NO